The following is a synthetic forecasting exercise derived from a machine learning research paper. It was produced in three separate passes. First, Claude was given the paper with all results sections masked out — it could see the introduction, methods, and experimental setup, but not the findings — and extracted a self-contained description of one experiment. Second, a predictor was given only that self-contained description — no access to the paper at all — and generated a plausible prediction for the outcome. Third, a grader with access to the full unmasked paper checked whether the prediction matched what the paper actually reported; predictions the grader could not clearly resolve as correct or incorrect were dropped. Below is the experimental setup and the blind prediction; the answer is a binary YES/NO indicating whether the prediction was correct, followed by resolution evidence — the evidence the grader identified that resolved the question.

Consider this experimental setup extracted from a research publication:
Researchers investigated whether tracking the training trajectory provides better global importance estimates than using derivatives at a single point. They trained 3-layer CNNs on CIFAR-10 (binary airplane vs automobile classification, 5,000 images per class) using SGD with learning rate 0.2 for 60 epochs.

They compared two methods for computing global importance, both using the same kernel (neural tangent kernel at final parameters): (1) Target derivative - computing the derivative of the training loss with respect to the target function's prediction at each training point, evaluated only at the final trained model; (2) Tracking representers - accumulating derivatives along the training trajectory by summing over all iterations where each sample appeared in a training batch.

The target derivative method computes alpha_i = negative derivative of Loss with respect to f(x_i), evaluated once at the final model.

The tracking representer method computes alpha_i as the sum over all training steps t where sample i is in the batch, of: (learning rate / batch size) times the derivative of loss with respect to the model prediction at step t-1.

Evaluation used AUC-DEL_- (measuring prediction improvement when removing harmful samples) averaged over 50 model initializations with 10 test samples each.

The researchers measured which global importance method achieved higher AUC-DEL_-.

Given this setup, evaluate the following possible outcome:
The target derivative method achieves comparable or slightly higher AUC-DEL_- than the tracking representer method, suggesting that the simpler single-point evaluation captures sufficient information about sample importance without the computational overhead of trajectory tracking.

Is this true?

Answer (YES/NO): NO